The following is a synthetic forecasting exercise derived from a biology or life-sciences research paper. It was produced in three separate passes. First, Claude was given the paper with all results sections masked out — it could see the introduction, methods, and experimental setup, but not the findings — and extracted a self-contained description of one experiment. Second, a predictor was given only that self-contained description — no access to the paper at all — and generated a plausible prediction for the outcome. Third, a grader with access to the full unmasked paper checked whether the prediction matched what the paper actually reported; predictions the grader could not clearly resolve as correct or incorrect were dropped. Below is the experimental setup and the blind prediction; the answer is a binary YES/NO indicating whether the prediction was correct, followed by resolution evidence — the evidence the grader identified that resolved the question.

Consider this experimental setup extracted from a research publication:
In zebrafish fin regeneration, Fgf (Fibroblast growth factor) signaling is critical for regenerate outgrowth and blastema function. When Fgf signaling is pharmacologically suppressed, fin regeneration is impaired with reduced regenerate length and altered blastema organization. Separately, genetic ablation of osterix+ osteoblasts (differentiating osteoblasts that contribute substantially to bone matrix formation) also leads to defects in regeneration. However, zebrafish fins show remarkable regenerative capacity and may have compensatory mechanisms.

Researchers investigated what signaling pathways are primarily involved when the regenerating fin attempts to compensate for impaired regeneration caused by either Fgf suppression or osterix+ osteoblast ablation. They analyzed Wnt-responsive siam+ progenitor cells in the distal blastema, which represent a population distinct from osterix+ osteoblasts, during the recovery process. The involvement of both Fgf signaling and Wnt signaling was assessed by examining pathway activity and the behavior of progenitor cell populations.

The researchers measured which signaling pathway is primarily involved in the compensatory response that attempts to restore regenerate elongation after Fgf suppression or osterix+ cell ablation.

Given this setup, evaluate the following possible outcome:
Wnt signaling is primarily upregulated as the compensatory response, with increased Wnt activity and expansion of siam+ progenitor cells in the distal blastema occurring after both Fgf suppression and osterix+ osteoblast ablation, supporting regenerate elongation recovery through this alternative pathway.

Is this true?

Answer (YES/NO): YES